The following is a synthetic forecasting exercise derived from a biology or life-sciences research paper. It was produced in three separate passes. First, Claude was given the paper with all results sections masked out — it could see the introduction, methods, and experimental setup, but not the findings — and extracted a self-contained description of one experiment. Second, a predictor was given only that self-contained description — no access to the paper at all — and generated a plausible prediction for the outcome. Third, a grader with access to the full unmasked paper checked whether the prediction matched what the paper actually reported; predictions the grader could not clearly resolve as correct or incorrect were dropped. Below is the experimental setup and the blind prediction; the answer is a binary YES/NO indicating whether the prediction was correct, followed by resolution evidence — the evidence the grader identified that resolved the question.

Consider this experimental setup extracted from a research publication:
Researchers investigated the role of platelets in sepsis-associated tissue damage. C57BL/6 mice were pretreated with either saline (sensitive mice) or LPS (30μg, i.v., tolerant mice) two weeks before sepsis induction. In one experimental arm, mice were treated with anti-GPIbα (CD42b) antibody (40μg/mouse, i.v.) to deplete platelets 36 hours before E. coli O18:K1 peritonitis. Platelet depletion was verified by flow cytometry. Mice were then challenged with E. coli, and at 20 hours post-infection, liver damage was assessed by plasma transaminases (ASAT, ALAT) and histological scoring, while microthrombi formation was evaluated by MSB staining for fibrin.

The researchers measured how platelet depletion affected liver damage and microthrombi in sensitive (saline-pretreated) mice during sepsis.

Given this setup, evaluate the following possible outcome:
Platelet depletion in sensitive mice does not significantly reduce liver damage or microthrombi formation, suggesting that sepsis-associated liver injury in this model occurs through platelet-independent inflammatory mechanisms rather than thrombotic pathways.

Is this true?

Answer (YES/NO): NO